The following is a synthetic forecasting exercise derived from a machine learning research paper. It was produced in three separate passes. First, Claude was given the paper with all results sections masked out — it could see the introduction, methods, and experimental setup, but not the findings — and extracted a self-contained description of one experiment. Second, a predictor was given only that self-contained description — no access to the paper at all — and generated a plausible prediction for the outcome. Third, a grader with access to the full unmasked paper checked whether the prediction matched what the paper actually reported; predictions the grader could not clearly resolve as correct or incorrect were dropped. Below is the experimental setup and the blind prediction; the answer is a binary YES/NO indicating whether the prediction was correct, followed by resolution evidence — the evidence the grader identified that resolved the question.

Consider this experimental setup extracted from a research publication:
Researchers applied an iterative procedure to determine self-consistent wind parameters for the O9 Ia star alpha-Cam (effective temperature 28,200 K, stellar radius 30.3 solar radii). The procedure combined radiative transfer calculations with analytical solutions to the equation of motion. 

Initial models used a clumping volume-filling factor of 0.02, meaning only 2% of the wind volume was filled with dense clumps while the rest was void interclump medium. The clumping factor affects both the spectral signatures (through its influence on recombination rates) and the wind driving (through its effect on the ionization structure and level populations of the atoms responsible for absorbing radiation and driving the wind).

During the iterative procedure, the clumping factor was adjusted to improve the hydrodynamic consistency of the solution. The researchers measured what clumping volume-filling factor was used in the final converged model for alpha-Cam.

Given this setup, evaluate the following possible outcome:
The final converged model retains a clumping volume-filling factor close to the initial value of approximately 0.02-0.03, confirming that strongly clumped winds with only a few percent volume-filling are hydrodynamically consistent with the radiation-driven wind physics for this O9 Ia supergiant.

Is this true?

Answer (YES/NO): NO